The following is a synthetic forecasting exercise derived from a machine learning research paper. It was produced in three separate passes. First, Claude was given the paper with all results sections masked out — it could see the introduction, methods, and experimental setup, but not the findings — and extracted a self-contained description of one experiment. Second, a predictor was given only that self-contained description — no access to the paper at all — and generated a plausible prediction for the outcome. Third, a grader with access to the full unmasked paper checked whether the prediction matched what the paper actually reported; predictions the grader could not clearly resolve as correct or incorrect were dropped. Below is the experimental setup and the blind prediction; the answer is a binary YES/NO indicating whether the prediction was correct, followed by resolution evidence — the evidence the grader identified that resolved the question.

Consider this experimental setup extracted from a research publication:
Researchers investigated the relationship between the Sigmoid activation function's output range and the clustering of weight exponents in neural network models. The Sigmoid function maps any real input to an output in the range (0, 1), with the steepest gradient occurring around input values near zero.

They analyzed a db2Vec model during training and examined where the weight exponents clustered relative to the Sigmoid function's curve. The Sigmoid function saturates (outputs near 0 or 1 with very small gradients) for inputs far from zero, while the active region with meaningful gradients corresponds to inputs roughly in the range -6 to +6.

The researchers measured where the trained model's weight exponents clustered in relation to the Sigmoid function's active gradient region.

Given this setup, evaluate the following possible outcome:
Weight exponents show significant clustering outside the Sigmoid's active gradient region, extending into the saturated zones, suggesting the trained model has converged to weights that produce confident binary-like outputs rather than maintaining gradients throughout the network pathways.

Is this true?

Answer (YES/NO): NO